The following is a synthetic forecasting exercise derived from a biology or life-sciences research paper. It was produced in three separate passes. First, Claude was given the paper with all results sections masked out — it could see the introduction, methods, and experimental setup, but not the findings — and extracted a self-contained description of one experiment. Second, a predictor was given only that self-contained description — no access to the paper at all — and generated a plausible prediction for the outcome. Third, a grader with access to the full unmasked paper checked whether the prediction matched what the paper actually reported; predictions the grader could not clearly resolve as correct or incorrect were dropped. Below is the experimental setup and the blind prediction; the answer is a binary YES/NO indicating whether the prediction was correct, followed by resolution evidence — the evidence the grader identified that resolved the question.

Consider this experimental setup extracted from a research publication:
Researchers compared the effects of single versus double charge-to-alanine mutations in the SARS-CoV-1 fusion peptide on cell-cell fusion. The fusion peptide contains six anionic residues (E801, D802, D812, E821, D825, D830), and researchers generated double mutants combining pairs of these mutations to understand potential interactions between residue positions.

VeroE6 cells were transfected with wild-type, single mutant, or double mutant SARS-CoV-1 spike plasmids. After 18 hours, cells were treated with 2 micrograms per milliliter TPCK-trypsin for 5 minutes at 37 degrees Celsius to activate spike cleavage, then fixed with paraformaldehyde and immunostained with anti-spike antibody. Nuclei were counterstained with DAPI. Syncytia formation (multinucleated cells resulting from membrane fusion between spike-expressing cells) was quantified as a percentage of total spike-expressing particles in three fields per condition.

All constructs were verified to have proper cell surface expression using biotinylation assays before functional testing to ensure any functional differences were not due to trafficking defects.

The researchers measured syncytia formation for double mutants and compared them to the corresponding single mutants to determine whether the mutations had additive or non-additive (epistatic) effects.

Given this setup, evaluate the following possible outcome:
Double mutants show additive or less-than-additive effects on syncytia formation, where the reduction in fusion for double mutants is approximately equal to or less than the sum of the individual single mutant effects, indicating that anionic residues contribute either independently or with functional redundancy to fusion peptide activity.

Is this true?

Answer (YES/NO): NO